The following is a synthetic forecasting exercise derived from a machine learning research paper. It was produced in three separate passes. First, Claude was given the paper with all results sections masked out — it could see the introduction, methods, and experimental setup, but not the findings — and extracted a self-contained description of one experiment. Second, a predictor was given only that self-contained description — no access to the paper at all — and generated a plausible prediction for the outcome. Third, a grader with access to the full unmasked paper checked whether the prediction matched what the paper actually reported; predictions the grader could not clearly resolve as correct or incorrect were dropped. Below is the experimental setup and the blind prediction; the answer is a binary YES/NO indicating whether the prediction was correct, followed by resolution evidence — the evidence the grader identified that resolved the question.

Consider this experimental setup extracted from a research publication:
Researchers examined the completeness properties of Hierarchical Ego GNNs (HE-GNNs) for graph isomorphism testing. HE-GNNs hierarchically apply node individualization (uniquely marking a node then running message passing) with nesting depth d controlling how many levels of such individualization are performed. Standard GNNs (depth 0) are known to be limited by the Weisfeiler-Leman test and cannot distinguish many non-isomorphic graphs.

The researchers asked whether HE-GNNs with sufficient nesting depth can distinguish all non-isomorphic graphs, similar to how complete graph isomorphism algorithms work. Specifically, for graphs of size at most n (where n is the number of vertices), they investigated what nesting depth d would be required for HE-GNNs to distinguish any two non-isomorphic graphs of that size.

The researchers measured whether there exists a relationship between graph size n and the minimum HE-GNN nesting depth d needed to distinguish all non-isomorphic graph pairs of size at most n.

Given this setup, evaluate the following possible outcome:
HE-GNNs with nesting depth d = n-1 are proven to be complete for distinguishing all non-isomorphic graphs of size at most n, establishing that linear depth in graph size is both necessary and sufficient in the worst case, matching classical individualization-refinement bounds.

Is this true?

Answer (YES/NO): NO